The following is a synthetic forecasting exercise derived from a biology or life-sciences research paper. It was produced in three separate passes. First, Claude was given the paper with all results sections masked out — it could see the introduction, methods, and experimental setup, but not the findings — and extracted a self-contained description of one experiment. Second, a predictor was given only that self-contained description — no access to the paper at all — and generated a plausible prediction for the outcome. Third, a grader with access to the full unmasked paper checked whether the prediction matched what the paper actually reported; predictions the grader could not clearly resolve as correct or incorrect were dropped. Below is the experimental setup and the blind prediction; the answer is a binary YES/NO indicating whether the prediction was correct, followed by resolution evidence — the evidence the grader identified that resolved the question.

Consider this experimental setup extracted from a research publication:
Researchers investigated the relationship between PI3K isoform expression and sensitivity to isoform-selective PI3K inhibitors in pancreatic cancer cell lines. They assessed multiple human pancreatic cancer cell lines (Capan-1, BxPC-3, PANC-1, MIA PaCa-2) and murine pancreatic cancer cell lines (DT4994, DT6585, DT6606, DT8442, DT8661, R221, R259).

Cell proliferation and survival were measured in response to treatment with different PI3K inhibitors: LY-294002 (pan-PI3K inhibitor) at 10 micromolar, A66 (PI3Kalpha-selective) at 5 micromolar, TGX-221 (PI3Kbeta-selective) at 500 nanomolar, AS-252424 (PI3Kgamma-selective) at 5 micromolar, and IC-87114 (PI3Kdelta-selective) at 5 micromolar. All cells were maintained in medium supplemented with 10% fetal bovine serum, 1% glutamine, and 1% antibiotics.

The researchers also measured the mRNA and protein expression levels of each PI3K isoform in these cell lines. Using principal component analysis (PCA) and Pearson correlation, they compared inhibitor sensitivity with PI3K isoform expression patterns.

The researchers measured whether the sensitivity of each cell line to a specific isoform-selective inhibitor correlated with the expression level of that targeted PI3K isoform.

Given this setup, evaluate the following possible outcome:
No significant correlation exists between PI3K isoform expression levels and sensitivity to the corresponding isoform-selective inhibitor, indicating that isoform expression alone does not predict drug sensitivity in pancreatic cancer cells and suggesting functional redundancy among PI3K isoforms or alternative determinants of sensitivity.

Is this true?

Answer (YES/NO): YES